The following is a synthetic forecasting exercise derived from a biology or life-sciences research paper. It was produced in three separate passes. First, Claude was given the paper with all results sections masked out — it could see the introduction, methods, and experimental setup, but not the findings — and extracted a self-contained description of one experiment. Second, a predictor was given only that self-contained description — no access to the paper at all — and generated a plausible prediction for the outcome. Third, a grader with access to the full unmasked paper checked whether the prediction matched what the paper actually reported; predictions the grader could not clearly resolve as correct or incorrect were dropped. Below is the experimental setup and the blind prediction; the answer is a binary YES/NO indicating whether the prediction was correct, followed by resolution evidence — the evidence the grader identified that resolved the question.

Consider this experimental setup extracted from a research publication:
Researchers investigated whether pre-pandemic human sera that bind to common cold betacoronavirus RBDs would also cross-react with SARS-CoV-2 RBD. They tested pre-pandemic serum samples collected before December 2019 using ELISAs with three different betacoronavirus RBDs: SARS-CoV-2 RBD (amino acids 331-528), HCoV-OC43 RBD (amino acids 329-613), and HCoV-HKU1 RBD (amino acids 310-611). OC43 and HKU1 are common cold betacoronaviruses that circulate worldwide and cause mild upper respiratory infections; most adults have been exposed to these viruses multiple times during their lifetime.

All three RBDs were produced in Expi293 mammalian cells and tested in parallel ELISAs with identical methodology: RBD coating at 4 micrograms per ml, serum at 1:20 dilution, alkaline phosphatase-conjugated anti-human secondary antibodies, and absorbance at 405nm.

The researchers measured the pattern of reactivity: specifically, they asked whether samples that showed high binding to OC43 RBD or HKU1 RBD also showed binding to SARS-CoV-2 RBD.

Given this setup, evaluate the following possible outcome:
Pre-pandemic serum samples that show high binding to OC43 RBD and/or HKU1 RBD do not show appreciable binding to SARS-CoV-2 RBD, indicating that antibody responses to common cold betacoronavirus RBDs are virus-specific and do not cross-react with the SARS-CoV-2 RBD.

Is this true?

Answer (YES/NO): YES